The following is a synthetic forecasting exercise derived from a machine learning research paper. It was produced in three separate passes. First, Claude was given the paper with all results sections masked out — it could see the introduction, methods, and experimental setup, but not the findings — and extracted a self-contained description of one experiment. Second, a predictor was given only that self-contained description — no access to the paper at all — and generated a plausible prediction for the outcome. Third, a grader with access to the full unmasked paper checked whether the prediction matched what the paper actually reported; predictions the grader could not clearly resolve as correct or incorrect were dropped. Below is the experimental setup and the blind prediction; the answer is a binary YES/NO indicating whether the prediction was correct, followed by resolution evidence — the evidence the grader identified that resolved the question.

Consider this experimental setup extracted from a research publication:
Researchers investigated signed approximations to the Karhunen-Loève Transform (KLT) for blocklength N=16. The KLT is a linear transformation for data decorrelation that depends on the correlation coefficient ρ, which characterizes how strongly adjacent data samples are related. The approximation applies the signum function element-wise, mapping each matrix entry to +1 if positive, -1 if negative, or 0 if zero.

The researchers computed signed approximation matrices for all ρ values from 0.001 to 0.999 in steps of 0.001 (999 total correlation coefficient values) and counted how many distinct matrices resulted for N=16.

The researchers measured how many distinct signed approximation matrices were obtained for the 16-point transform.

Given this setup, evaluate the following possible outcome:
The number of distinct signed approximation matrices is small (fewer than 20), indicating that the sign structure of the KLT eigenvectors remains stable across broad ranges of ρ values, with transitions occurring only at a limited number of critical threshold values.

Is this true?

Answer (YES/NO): YES